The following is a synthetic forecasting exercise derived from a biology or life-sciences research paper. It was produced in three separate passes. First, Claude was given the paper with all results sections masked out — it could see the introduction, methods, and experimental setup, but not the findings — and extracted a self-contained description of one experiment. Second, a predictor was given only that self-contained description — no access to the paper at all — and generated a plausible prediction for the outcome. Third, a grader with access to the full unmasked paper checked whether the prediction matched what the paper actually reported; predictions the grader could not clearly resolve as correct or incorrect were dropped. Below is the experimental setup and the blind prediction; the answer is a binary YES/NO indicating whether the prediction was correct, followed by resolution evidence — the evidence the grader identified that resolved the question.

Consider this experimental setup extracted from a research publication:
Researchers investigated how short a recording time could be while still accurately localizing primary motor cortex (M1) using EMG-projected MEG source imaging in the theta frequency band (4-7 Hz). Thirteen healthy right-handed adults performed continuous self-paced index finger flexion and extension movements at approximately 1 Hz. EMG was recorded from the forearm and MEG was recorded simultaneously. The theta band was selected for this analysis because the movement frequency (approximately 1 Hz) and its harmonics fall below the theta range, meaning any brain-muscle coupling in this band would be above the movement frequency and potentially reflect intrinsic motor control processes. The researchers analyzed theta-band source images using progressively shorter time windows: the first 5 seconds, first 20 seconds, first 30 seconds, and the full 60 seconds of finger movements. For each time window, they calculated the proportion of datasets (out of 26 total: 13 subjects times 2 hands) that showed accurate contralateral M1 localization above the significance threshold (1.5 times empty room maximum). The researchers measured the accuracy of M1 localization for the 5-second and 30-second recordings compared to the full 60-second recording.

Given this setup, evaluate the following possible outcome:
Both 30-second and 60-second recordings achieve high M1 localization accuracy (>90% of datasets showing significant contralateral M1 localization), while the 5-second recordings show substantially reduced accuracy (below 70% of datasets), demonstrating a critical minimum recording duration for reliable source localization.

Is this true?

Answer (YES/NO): NO